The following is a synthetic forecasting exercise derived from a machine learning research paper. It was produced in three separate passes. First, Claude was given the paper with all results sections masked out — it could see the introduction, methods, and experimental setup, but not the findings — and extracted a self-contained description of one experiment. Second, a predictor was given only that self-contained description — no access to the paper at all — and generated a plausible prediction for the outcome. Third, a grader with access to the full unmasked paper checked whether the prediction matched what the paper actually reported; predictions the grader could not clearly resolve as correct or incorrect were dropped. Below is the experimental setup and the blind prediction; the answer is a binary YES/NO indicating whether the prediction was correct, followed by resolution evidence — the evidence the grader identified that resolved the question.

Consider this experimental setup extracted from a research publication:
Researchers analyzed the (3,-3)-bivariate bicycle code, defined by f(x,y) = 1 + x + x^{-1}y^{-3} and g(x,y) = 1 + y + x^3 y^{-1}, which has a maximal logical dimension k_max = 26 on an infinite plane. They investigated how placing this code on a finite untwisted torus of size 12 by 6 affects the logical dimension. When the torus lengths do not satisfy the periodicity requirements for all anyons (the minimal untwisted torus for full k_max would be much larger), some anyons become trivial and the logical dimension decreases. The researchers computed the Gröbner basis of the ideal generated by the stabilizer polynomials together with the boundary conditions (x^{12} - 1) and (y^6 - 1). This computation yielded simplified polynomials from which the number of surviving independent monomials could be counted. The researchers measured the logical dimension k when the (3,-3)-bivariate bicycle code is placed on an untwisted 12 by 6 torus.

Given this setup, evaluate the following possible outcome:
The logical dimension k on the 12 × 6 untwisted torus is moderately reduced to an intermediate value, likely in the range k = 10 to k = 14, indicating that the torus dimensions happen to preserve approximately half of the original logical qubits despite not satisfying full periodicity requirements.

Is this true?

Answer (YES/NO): YES